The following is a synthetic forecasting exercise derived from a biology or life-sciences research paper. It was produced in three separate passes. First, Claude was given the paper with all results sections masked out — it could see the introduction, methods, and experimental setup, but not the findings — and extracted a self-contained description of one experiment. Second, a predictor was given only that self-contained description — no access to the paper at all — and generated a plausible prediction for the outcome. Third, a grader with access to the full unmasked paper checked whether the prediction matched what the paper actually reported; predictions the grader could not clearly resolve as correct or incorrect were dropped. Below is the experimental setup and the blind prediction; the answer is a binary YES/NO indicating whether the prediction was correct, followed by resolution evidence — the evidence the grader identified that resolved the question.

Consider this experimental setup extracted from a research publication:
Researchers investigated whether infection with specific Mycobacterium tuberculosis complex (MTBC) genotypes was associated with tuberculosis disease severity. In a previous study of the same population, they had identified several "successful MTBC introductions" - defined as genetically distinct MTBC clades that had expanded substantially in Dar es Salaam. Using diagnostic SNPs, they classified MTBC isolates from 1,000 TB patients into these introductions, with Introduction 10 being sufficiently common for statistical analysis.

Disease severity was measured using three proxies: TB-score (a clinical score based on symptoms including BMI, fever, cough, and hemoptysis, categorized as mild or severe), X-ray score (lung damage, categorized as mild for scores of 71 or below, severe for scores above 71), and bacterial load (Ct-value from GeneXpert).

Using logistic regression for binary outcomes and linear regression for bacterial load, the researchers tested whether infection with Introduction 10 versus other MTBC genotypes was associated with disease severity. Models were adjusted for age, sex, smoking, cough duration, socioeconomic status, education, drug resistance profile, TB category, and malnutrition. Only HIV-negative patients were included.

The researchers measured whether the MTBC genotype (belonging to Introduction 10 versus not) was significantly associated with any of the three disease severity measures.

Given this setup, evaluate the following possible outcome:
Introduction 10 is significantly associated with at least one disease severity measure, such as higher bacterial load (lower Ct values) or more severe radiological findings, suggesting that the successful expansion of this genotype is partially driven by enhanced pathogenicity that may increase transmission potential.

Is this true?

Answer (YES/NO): NO